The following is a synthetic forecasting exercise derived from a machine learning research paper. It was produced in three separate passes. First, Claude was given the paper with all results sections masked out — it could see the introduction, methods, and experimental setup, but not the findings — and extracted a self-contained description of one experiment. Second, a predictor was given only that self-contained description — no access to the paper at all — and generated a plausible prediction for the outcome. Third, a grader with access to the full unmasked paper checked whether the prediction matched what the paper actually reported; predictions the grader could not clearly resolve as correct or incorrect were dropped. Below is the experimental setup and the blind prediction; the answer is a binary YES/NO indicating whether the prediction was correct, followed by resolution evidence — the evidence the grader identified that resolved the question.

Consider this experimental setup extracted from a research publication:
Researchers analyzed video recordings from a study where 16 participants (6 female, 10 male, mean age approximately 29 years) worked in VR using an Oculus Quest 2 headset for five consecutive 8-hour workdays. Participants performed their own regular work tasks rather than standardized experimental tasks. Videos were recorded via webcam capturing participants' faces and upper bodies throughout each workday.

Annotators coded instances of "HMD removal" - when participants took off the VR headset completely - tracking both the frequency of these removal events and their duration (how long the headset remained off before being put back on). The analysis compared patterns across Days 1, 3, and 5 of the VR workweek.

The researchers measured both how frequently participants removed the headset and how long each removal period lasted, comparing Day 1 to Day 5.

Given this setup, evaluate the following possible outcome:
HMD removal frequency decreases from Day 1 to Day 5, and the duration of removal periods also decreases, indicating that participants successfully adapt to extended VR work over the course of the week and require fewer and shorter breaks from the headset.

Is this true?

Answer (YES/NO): NO